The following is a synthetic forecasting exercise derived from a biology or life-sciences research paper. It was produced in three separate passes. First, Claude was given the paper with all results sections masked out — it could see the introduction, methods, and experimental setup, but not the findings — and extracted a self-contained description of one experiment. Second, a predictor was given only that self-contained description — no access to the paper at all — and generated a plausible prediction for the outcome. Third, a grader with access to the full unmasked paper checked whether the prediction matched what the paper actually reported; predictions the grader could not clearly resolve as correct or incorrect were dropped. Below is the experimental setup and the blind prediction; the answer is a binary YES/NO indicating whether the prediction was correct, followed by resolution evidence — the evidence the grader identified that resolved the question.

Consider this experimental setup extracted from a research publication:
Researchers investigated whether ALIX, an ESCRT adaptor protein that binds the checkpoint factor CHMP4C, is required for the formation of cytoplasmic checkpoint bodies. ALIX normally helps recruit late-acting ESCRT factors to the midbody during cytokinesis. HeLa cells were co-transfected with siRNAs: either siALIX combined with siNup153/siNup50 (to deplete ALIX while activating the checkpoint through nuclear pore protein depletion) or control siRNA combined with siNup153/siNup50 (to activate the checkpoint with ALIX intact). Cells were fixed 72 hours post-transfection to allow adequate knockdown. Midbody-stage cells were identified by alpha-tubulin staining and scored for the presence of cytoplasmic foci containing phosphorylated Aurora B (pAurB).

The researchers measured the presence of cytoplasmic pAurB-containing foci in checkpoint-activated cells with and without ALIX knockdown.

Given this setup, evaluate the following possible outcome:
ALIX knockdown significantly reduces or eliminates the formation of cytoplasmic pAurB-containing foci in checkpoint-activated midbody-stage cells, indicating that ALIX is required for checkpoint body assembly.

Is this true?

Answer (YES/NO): NO